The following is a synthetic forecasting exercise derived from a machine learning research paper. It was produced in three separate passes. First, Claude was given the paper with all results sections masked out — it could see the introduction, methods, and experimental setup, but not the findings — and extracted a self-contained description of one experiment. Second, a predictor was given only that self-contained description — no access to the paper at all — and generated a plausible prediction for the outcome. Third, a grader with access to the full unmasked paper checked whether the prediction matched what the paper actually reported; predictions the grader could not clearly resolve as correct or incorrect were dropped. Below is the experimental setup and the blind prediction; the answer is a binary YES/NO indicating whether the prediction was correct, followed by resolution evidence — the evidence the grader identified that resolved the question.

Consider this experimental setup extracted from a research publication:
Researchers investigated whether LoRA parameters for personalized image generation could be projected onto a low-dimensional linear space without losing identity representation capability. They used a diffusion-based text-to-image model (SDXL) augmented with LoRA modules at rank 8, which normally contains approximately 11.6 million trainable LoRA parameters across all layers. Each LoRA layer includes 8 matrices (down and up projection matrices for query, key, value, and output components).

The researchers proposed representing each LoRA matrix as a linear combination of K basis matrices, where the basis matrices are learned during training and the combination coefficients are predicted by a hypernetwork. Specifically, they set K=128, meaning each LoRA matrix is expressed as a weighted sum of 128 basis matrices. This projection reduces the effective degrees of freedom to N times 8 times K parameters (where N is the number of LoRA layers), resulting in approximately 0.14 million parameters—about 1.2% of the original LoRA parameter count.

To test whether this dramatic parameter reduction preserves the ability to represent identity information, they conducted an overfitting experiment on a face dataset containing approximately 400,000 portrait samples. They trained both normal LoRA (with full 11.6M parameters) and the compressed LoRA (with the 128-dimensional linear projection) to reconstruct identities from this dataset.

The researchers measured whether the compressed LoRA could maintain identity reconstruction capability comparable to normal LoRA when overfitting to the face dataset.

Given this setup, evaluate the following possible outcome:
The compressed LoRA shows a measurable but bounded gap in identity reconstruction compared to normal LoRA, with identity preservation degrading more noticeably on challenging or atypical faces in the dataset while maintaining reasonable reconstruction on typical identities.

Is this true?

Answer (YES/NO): NO